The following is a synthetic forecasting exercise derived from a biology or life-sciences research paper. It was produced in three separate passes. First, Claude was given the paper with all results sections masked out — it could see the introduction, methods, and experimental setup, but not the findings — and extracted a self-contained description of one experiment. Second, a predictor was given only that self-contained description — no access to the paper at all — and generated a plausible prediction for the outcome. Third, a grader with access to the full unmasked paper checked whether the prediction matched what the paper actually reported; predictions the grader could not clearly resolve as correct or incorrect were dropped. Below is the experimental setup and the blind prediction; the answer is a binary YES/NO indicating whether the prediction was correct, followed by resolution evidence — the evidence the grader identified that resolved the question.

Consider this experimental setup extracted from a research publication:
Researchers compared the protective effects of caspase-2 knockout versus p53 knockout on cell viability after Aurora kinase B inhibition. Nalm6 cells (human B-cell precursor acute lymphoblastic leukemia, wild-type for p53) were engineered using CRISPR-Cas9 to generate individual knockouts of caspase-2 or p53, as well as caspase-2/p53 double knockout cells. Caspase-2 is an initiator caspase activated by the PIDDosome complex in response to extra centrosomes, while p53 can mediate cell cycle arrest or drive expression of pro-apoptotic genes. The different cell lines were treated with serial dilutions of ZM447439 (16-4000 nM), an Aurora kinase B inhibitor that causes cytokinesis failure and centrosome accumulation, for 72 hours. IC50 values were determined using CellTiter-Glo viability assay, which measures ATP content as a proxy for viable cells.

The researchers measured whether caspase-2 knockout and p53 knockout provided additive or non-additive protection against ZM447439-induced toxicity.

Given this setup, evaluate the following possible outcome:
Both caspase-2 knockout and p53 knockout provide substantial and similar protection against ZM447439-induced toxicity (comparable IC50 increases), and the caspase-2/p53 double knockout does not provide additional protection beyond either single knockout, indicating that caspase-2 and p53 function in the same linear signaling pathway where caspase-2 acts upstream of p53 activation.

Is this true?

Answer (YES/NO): NO